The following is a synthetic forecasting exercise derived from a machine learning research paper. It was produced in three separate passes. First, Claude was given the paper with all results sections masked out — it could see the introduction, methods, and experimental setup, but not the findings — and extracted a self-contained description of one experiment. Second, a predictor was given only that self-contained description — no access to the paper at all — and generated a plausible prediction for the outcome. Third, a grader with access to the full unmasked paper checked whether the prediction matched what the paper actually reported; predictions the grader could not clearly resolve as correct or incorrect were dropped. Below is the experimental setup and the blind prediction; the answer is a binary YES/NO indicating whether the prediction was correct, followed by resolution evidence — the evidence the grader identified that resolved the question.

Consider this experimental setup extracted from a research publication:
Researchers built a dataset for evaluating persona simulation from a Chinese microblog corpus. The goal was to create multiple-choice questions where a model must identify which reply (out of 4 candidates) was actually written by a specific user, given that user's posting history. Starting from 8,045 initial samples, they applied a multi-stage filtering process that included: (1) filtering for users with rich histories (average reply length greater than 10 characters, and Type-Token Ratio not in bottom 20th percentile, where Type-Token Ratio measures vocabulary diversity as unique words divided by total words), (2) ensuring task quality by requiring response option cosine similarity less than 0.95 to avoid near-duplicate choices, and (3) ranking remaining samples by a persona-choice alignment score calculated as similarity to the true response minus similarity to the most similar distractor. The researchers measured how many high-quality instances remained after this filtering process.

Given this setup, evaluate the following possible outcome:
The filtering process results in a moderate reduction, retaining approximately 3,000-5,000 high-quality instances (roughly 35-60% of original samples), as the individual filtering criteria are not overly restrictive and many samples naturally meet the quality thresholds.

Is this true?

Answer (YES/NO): NO